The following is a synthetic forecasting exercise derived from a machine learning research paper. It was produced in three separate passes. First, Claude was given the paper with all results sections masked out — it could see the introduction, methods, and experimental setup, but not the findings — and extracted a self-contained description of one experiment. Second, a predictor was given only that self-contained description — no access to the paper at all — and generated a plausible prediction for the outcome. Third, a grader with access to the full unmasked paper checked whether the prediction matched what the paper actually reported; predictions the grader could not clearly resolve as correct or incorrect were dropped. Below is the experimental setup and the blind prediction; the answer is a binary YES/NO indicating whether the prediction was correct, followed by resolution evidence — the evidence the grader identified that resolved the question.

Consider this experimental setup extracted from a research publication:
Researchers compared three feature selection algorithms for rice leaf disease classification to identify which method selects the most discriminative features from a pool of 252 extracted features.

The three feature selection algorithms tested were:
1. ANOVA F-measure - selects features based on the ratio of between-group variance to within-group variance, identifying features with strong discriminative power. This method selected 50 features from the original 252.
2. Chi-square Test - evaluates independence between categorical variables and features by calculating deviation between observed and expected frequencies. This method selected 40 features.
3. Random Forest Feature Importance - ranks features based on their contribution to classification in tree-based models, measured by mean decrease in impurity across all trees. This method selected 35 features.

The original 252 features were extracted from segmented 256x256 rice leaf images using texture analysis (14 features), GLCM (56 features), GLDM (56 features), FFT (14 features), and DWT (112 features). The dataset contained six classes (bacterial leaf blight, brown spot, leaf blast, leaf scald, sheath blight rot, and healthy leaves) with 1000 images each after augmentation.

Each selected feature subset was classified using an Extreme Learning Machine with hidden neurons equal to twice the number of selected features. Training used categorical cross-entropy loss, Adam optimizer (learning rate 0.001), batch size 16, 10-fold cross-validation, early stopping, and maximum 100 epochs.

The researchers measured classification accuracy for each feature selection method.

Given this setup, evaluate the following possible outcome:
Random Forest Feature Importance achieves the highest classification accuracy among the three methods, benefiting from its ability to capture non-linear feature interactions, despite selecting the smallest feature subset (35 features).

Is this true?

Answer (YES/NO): NO